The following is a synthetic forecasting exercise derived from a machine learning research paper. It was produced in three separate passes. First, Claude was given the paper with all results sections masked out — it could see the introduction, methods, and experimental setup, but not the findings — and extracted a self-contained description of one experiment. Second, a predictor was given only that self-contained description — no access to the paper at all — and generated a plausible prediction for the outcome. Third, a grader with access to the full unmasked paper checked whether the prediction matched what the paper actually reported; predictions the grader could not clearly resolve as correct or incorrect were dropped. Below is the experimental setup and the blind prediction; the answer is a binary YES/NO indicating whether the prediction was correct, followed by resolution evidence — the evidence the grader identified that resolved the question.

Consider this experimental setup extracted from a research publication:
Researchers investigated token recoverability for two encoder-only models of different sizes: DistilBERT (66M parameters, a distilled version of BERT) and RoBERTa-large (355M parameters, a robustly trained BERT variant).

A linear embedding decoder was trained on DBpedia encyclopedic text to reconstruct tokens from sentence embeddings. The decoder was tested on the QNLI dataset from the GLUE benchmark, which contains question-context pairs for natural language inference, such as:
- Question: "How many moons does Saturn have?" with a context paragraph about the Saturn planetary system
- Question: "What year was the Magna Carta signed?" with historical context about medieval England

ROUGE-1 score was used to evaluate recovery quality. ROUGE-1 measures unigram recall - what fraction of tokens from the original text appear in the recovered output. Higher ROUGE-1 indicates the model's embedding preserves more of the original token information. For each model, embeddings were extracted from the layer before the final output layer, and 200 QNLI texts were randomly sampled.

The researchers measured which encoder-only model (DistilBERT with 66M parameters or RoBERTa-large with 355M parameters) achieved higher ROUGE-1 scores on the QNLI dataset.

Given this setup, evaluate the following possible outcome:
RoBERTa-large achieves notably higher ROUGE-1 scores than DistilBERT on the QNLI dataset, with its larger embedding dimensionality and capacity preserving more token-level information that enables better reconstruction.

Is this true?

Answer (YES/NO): NO